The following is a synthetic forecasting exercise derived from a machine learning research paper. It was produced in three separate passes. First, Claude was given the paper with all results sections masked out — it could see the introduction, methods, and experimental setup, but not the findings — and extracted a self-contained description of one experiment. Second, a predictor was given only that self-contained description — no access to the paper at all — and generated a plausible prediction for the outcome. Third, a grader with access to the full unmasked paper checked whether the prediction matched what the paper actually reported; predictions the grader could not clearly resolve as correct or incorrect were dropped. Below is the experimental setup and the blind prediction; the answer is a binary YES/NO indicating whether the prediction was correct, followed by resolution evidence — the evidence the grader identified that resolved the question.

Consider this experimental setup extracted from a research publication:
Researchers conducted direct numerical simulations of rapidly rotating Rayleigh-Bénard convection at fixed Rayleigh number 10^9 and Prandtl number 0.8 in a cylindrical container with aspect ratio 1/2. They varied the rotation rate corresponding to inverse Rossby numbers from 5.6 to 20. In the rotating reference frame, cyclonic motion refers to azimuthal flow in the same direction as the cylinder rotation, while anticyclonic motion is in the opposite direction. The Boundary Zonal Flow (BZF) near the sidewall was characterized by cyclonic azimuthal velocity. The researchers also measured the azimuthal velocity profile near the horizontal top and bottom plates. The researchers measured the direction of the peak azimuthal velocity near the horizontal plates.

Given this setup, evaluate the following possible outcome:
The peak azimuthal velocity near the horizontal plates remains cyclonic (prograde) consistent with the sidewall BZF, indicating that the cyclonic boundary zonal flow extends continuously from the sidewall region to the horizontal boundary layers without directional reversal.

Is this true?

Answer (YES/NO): NO